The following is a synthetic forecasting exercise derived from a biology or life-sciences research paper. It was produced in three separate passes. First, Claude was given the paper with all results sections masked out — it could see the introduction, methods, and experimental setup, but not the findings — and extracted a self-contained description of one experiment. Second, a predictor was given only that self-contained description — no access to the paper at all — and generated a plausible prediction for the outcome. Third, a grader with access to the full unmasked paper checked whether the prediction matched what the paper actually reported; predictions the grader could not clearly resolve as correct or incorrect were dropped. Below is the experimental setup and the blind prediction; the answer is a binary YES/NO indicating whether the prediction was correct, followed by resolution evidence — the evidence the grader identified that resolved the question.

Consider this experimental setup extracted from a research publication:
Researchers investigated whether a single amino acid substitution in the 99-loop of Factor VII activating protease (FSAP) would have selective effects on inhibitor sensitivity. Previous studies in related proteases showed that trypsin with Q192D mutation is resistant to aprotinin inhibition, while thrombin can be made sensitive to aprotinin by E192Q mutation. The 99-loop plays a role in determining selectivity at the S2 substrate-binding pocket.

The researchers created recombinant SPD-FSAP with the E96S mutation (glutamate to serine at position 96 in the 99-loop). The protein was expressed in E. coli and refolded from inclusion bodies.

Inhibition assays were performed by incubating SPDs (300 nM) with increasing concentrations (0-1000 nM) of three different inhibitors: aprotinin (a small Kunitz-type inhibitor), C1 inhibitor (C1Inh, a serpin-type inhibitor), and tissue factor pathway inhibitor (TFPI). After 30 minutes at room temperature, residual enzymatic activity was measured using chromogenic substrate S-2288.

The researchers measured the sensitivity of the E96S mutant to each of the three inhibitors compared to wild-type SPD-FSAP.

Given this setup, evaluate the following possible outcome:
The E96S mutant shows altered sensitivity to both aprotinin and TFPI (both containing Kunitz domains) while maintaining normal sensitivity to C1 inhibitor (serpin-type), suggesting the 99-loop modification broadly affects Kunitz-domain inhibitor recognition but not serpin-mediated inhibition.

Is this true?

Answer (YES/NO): NO